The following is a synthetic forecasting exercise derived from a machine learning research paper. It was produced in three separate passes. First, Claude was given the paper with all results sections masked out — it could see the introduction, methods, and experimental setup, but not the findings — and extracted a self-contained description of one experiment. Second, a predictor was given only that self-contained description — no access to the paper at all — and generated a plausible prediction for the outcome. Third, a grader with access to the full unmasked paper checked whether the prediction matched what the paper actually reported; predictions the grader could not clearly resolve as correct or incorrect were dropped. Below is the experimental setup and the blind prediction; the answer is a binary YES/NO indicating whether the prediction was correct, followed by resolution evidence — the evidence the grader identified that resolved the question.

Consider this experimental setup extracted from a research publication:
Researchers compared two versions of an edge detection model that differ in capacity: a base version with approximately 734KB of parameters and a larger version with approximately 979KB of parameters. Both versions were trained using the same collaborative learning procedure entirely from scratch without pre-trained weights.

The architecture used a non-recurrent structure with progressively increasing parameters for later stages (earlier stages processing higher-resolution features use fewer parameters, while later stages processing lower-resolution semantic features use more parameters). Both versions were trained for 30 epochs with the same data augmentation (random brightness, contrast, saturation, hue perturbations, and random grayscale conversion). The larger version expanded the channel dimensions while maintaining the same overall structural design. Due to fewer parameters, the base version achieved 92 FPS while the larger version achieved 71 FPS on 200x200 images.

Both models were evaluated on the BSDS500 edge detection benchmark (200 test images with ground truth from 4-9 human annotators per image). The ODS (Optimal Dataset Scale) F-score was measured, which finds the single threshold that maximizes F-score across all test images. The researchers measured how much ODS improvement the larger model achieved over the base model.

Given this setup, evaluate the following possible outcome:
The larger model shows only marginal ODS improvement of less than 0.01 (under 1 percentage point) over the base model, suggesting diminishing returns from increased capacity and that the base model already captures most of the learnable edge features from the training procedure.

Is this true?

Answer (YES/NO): YES